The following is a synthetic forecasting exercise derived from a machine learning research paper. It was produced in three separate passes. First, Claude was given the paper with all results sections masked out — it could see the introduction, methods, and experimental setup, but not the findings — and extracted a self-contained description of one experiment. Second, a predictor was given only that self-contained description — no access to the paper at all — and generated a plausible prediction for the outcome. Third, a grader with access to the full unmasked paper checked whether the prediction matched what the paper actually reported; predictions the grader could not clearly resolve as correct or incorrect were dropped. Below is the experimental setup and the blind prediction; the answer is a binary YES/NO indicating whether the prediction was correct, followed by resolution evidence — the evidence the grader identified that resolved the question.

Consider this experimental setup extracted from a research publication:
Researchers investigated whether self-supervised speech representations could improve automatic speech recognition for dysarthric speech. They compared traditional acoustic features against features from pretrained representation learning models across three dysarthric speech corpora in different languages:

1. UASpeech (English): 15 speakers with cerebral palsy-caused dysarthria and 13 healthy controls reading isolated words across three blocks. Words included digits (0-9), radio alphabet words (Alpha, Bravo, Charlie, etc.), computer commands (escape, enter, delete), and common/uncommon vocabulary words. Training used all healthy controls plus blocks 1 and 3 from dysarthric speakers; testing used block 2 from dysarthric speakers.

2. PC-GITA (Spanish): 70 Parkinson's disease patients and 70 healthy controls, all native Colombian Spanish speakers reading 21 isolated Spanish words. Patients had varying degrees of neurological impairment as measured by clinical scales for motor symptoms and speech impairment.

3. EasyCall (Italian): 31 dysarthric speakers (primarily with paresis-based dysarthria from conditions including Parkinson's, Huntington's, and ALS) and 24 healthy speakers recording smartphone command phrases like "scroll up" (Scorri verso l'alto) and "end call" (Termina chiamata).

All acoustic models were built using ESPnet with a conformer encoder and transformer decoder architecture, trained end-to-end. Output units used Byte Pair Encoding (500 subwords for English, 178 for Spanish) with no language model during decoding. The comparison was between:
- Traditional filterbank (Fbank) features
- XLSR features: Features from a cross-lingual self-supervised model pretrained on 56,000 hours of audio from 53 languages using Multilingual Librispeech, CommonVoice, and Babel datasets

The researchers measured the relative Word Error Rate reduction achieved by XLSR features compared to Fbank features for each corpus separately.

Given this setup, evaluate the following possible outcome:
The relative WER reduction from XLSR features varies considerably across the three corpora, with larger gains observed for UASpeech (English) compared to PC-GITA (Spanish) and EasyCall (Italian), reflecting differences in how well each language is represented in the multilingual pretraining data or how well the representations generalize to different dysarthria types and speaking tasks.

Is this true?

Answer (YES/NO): NO